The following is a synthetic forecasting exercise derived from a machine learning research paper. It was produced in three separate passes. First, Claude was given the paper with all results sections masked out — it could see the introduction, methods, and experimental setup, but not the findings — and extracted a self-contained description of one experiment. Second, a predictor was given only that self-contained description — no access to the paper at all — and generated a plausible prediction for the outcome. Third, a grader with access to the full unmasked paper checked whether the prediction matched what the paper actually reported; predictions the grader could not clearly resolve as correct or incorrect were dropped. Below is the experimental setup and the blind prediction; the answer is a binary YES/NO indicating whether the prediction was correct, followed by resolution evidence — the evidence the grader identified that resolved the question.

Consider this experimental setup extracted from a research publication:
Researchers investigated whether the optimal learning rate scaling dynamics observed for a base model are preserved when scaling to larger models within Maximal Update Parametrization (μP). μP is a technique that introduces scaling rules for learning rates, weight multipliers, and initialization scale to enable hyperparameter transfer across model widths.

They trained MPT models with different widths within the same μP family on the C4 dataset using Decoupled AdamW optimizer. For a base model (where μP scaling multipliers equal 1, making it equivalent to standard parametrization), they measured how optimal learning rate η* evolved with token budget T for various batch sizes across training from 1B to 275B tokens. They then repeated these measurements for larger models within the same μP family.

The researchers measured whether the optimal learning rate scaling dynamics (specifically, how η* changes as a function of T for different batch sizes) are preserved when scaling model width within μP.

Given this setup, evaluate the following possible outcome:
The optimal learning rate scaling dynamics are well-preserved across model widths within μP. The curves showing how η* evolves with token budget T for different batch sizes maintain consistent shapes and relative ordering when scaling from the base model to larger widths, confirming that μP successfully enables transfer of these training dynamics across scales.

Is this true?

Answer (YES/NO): YES